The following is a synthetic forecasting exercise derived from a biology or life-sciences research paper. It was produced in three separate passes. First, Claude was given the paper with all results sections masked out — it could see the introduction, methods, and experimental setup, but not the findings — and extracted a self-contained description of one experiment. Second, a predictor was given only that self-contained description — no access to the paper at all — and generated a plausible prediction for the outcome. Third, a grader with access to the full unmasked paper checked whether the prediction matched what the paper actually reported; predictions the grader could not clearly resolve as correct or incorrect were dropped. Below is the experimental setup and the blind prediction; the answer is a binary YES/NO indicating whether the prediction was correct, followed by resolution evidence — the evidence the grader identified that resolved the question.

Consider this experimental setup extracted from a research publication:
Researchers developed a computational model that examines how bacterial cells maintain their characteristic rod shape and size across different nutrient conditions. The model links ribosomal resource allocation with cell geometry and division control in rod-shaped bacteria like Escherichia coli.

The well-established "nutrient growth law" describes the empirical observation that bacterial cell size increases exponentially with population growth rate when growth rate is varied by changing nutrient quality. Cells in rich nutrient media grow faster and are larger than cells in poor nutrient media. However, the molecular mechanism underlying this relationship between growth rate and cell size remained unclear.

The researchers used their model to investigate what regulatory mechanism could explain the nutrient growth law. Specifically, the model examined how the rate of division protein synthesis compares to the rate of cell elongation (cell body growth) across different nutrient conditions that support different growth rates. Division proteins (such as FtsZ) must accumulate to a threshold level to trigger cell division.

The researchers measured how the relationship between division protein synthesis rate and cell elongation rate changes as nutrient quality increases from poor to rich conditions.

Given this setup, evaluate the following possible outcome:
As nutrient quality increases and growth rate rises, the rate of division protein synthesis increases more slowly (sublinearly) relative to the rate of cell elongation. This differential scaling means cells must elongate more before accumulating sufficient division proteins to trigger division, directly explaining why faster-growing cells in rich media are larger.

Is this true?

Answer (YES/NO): NO